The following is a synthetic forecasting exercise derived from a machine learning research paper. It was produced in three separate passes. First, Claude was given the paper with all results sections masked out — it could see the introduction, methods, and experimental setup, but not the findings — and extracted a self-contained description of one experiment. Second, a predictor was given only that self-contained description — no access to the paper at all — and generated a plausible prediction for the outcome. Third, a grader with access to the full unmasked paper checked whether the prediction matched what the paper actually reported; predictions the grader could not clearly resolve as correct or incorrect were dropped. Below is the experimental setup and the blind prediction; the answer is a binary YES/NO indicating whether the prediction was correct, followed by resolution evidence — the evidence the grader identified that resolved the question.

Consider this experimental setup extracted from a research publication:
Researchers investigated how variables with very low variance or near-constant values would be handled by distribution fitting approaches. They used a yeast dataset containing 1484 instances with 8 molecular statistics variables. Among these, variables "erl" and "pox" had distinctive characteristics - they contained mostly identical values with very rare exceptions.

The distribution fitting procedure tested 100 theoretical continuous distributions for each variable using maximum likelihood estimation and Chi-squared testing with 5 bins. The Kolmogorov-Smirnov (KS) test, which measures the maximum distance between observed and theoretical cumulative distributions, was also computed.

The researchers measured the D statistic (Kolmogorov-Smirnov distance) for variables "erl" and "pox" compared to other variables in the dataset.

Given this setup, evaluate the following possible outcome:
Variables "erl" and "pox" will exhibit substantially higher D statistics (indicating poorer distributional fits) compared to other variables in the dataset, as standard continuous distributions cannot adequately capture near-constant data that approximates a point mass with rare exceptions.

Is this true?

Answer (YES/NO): YES